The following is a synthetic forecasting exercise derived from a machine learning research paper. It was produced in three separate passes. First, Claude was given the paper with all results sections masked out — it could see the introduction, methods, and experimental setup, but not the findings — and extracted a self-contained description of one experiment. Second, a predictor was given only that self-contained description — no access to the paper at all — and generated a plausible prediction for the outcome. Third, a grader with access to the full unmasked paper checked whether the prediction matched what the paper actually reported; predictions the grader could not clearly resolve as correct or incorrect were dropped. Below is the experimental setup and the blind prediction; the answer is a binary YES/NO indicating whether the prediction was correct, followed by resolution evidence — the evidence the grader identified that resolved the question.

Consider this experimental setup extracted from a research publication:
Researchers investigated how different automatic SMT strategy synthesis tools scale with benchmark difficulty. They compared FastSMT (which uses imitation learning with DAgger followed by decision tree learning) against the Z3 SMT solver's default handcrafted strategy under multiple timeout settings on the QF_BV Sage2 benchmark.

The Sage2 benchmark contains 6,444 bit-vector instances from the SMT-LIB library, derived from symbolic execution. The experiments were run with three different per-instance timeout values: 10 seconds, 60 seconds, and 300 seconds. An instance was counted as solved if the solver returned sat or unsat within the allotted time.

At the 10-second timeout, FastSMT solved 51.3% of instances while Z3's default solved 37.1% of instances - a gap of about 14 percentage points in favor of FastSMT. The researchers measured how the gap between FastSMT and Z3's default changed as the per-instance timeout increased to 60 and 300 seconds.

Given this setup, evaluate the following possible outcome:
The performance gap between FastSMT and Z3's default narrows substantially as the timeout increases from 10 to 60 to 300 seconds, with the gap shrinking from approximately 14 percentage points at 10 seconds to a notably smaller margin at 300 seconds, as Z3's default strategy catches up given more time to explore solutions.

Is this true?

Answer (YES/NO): YES